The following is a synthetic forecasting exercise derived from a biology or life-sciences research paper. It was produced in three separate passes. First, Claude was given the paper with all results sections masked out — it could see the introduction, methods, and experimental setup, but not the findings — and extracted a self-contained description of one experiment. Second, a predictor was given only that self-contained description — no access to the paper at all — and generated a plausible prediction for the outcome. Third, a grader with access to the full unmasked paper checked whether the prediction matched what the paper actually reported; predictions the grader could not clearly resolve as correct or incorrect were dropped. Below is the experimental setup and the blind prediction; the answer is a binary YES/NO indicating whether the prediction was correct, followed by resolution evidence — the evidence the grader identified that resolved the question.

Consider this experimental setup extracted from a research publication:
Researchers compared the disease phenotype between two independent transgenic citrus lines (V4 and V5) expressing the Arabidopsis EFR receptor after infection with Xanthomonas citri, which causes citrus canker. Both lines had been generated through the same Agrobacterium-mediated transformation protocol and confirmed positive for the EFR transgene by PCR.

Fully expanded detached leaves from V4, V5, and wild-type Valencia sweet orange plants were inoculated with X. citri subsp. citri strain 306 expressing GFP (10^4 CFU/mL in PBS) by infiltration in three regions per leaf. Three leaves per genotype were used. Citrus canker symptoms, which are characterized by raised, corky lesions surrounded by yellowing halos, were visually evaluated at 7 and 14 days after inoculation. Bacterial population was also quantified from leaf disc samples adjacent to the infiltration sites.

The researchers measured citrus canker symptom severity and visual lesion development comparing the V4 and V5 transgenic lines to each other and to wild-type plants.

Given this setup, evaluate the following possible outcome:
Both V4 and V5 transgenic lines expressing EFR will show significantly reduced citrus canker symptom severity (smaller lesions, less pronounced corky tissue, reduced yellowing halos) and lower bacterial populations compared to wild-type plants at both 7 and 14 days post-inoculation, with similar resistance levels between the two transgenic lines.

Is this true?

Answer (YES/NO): NO